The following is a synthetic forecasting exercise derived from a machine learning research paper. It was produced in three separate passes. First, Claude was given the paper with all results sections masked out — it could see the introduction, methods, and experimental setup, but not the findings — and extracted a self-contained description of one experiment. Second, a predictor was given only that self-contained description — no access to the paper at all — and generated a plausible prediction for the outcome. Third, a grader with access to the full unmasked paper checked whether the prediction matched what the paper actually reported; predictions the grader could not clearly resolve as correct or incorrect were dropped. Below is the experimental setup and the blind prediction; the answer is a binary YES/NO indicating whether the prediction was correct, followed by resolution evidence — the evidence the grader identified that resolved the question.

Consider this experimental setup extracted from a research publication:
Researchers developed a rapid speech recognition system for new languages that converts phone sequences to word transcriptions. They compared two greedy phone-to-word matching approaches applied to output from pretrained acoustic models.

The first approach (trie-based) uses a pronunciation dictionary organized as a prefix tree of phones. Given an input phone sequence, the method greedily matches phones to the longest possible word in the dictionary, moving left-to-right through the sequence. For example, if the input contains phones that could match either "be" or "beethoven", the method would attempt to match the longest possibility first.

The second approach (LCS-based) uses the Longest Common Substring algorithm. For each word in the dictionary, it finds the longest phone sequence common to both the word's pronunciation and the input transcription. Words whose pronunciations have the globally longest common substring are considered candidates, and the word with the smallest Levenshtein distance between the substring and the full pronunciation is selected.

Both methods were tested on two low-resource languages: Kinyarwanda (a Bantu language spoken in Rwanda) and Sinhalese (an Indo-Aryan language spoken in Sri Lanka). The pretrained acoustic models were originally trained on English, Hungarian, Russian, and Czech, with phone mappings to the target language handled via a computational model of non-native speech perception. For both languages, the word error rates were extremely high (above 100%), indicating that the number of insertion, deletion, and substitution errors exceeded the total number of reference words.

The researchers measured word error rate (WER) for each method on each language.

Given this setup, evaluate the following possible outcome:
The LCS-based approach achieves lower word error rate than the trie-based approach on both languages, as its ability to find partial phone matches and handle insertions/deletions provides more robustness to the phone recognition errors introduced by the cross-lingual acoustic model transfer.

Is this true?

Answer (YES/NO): NO